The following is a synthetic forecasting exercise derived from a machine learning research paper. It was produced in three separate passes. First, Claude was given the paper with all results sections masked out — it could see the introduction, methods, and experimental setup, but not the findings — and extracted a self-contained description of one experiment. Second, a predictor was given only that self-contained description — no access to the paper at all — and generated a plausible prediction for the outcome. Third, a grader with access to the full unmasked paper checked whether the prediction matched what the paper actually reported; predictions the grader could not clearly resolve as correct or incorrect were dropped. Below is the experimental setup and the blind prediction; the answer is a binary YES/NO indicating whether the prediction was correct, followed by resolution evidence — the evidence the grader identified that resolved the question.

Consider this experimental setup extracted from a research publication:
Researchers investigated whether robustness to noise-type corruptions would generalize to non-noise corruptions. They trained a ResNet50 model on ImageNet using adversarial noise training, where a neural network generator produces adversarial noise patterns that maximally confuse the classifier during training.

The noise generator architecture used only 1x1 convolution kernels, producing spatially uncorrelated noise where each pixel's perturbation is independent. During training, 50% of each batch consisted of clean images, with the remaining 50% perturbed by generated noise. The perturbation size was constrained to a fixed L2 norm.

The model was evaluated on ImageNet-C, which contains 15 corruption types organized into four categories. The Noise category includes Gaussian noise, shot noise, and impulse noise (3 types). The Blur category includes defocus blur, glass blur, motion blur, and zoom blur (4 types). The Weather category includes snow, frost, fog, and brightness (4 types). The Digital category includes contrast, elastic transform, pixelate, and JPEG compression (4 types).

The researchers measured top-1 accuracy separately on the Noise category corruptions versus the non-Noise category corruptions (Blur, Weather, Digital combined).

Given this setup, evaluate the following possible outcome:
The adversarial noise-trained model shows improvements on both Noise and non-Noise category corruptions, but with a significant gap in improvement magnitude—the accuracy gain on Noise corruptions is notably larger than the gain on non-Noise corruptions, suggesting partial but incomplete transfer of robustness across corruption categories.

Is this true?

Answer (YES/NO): YES